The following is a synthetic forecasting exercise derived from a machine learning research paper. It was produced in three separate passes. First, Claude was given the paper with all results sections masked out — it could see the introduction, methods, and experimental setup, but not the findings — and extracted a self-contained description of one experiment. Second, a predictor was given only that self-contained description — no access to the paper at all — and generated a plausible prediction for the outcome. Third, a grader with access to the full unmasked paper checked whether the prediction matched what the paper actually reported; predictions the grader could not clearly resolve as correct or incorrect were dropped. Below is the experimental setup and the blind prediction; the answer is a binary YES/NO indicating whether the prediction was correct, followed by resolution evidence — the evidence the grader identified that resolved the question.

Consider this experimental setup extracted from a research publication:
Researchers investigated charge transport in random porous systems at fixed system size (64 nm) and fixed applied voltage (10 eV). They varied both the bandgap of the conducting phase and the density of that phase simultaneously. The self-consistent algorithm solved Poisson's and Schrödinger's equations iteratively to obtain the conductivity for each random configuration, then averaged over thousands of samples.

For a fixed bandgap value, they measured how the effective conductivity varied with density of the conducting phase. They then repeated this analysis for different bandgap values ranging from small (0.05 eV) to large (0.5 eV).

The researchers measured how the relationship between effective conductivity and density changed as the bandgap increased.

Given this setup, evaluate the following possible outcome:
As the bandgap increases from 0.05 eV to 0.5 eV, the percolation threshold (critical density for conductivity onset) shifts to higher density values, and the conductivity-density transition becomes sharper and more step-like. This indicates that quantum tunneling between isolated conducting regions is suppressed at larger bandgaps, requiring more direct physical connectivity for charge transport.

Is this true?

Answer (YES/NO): NO